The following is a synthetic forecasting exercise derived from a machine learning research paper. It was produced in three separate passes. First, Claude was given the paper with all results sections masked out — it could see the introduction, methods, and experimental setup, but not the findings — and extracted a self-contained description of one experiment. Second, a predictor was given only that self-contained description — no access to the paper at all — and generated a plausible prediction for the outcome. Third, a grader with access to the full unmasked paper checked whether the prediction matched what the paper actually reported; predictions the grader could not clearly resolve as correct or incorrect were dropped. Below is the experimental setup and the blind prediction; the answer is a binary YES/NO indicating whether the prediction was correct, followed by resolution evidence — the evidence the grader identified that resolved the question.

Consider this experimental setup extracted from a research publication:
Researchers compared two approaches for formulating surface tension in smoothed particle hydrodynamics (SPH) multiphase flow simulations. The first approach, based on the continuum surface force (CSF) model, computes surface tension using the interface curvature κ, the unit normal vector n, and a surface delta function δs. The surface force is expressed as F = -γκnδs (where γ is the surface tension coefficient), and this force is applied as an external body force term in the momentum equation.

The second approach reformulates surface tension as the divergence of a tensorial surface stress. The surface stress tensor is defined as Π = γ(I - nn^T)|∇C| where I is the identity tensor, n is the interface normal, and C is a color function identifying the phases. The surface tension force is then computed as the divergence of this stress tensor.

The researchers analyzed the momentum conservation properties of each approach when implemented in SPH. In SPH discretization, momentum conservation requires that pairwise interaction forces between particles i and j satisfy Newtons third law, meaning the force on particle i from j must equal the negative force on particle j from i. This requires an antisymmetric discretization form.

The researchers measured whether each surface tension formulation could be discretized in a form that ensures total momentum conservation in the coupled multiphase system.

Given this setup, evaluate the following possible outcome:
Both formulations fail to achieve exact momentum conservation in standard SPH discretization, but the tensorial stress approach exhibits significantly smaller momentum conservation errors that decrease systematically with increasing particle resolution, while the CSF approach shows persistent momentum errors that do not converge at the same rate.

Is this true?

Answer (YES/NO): NO